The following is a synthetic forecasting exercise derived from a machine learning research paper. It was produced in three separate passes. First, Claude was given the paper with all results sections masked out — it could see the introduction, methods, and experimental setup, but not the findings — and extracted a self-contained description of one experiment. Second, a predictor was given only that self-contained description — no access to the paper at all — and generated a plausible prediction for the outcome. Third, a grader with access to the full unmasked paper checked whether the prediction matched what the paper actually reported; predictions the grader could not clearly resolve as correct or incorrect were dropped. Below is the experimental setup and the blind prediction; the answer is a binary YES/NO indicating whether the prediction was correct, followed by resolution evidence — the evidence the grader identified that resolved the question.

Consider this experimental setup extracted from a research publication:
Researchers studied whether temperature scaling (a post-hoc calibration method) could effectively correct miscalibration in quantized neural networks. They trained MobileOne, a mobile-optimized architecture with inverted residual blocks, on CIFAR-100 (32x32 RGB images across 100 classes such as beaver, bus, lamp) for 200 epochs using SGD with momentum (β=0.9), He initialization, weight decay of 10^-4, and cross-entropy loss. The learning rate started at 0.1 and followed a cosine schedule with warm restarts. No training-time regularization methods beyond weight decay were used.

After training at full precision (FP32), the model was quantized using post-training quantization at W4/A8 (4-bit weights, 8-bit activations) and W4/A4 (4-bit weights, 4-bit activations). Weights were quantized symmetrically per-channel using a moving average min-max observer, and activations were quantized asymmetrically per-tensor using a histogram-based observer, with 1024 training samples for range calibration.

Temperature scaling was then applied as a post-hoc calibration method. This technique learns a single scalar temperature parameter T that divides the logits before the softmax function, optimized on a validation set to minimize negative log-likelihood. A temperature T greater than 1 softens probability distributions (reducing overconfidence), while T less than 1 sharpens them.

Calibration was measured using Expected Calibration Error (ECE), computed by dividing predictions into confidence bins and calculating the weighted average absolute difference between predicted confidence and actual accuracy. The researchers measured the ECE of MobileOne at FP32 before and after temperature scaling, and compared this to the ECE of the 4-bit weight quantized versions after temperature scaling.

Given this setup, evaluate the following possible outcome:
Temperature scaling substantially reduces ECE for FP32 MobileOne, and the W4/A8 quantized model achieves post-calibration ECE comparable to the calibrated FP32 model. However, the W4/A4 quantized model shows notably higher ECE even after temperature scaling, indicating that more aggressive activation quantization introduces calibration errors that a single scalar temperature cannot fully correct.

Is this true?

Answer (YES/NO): NO